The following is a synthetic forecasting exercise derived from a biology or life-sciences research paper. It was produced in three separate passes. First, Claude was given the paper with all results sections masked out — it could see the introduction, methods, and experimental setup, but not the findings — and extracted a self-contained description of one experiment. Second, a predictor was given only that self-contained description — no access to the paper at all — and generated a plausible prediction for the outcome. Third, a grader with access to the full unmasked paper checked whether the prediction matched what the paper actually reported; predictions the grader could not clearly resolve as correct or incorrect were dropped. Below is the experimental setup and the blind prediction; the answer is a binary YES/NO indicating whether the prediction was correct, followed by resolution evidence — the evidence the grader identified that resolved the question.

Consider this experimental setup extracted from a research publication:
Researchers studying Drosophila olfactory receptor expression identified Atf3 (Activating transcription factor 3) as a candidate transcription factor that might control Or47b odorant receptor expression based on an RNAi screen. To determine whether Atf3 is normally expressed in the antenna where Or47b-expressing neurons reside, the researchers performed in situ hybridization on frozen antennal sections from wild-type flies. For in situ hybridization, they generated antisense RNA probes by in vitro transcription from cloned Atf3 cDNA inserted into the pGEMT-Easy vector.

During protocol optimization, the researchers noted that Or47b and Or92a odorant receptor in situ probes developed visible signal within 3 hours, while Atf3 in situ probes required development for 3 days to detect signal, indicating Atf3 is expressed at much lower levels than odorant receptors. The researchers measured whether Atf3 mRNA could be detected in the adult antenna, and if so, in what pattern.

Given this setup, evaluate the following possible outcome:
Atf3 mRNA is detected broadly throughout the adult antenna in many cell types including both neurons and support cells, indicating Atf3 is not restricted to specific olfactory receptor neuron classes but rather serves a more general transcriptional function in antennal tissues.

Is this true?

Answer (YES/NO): NO